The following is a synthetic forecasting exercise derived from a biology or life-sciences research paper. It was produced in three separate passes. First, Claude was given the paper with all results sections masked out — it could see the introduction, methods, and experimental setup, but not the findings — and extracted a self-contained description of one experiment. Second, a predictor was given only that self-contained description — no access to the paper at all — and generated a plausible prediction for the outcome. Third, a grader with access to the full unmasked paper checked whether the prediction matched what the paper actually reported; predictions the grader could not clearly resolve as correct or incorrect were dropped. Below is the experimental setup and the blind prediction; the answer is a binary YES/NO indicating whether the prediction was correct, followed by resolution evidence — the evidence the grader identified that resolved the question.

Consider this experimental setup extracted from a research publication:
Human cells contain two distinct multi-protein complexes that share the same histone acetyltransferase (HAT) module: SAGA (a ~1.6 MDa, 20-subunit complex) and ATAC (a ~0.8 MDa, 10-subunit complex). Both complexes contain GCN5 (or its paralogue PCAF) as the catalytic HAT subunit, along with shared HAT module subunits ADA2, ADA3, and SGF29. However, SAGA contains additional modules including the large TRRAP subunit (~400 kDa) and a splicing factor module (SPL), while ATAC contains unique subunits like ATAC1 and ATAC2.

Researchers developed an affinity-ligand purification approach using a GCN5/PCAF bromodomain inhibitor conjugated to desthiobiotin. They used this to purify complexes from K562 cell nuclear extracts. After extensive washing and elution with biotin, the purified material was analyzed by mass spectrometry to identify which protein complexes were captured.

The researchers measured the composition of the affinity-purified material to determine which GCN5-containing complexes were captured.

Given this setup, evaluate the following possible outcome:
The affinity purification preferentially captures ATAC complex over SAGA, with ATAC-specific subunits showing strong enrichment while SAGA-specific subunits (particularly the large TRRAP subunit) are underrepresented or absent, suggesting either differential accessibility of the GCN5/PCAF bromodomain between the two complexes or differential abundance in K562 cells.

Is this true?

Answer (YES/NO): NO